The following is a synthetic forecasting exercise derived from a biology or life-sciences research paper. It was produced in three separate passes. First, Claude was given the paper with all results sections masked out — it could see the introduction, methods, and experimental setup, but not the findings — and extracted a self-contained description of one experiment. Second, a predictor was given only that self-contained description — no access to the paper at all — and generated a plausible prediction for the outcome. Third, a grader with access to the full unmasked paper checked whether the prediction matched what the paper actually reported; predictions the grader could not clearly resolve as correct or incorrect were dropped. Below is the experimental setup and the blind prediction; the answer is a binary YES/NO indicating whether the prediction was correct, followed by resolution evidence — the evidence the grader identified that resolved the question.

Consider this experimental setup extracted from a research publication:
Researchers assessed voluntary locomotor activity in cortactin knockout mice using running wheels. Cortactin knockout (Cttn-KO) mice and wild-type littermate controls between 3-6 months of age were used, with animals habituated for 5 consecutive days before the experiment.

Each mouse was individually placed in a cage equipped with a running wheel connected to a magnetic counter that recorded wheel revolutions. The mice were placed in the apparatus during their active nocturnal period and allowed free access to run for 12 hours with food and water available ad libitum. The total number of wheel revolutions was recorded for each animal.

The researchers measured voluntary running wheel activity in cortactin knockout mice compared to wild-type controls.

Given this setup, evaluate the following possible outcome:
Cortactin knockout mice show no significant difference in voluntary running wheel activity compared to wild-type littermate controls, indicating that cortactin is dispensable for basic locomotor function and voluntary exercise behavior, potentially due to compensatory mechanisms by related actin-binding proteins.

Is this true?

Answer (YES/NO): YES